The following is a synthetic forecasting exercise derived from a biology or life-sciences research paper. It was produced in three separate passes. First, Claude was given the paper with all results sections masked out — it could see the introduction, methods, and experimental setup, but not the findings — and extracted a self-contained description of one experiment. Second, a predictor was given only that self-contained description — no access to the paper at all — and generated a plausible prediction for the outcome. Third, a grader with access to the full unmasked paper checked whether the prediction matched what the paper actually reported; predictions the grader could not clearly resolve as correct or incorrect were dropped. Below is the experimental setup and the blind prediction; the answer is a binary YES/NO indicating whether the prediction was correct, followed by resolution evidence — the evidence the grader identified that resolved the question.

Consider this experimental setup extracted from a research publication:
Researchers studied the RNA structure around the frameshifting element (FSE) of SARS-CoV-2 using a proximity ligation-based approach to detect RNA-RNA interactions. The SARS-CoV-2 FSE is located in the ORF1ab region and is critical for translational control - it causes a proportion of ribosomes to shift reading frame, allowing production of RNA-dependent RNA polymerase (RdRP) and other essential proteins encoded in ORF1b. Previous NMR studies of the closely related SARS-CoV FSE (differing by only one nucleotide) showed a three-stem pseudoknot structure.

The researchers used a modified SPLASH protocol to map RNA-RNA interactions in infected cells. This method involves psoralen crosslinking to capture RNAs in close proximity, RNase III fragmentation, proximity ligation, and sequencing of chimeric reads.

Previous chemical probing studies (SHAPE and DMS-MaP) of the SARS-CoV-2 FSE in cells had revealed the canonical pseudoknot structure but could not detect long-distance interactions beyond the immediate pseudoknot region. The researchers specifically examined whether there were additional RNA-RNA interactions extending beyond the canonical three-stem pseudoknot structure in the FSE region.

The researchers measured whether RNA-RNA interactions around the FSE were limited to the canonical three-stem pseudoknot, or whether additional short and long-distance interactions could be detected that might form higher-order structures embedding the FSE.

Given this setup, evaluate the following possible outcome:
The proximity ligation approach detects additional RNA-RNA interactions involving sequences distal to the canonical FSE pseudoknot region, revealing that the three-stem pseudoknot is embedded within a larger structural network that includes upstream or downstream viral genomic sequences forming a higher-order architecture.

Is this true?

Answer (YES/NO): YES